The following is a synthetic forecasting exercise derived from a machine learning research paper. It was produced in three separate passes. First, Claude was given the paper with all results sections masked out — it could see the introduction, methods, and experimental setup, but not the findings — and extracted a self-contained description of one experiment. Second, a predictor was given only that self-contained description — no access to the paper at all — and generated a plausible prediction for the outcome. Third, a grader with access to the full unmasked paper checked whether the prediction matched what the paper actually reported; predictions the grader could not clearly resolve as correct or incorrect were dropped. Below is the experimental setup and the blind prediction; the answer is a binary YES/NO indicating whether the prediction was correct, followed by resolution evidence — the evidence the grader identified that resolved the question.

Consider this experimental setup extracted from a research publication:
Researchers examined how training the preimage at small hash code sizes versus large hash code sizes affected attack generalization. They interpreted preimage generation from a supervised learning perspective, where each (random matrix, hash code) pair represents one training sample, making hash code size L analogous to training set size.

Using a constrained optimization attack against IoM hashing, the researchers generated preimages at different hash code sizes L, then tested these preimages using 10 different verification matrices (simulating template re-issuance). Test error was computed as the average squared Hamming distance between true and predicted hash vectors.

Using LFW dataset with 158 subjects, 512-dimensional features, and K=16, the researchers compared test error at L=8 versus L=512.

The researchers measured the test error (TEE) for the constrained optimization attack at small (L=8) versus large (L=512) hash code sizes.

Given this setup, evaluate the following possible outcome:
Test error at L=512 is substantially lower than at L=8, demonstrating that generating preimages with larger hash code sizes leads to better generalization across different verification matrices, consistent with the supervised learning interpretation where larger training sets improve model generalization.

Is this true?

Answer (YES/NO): YES